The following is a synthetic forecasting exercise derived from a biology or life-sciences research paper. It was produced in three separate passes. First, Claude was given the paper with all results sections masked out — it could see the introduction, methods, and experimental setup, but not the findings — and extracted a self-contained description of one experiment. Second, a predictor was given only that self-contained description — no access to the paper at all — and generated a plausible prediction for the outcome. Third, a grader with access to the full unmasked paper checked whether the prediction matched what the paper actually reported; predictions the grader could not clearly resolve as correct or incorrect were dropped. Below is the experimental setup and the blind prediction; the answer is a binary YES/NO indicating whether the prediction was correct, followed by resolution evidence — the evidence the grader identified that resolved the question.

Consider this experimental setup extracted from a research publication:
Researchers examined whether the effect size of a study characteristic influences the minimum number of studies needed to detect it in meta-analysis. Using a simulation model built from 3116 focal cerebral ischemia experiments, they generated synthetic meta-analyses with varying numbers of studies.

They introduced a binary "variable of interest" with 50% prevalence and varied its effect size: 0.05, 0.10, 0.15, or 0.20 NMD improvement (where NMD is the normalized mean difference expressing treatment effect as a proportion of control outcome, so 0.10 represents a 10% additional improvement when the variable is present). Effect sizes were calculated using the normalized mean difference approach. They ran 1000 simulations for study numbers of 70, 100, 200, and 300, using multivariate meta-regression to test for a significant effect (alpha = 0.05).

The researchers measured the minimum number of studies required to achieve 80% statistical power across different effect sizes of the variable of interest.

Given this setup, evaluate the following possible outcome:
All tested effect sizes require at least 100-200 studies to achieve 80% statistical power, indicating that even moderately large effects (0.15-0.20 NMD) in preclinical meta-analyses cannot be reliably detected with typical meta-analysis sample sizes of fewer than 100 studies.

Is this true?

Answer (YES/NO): NO